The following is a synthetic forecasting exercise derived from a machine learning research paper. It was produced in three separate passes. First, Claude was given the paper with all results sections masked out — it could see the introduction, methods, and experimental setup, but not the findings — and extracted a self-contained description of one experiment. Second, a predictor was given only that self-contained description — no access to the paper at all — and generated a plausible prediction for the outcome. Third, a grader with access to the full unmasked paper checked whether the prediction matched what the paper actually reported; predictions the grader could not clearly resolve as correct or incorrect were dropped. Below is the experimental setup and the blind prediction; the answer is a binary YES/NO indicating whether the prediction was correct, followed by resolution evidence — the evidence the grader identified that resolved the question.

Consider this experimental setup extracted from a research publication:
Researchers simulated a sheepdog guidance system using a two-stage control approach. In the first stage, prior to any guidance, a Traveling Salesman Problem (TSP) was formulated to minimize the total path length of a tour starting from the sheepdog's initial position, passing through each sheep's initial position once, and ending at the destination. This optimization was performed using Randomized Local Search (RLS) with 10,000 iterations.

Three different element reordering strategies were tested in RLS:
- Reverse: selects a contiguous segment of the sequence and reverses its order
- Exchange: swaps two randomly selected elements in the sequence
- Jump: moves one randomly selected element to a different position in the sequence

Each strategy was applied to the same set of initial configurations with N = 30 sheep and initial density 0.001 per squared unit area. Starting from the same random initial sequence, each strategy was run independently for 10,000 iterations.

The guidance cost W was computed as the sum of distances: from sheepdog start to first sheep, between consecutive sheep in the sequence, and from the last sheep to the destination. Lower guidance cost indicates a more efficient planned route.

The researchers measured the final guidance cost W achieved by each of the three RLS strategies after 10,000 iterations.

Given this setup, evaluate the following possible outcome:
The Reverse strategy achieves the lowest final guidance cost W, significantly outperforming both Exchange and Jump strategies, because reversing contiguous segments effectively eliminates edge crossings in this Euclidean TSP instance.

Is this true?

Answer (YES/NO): YES